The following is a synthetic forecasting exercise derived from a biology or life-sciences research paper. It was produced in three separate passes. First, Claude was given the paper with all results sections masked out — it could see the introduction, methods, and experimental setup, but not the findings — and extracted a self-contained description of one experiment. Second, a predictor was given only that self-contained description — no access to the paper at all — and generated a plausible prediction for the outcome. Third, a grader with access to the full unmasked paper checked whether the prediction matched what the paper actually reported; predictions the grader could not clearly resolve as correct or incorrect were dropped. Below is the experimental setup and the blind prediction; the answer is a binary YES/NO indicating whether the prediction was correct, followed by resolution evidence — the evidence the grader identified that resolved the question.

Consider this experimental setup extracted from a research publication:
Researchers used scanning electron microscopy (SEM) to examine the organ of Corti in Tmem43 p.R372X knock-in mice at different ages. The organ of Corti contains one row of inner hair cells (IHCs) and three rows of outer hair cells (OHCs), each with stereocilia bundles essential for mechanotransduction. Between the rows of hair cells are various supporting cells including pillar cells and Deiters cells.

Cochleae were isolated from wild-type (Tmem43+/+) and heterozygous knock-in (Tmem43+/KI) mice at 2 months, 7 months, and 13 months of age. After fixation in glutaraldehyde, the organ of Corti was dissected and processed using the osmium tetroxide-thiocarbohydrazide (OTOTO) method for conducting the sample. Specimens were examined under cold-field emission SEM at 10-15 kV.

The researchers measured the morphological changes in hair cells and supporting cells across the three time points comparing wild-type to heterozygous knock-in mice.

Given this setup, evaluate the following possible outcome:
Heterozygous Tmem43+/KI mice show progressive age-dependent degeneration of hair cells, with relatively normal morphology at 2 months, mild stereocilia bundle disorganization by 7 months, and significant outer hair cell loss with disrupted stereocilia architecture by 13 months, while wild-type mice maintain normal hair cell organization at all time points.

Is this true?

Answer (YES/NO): NO